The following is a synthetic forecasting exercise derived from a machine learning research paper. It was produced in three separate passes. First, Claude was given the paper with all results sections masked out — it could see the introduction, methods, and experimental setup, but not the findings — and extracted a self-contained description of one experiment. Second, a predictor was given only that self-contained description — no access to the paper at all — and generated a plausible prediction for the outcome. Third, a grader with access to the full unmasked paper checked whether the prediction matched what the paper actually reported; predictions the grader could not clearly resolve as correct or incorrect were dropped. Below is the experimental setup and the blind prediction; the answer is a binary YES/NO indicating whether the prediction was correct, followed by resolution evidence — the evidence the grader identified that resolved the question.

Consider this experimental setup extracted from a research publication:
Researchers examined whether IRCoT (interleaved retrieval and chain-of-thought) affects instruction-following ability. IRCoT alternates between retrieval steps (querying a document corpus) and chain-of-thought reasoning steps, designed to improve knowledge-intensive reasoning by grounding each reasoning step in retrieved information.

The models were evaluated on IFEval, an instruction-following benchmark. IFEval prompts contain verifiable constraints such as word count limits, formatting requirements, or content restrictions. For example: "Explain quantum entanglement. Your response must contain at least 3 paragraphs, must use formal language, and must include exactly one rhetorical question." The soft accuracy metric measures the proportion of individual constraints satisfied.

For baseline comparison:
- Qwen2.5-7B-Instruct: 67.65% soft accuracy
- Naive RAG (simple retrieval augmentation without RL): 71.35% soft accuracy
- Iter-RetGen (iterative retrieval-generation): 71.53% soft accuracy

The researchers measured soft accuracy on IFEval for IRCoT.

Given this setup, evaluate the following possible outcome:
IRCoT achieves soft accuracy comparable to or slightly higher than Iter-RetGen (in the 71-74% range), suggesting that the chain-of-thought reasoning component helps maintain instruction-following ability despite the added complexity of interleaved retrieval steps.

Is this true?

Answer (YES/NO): NO